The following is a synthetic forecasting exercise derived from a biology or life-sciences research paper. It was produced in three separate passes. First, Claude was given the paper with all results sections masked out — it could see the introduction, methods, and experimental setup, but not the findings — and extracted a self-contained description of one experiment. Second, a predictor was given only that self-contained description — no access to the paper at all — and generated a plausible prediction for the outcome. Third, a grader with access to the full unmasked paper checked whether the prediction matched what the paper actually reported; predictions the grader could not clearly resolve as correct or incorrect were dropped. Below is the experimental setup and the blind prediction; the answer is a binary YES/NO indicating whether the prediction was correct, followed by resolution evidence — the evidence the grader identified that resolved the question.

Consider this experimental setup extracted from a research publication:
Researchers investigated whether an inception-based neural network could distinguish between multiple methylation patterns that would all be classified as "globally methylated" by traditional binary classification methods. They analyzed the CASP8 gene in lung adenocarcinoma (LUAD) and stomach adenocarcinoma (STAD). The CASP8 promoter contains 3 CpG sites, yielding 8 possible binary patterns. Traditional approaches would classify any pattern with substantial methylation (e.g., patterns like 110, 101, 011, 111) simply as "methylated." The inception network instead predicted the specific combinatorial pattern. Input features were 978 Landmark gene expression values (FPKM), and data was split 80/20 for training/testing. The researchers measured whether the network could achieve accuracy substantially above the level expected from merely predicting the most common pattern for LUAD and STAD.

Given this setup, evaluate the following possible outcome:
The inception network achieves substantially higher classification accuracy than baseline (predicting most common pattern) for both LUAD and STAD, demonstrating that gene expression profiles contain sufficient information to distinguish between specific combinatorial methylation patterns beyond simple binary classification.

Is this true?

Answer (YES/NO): YES